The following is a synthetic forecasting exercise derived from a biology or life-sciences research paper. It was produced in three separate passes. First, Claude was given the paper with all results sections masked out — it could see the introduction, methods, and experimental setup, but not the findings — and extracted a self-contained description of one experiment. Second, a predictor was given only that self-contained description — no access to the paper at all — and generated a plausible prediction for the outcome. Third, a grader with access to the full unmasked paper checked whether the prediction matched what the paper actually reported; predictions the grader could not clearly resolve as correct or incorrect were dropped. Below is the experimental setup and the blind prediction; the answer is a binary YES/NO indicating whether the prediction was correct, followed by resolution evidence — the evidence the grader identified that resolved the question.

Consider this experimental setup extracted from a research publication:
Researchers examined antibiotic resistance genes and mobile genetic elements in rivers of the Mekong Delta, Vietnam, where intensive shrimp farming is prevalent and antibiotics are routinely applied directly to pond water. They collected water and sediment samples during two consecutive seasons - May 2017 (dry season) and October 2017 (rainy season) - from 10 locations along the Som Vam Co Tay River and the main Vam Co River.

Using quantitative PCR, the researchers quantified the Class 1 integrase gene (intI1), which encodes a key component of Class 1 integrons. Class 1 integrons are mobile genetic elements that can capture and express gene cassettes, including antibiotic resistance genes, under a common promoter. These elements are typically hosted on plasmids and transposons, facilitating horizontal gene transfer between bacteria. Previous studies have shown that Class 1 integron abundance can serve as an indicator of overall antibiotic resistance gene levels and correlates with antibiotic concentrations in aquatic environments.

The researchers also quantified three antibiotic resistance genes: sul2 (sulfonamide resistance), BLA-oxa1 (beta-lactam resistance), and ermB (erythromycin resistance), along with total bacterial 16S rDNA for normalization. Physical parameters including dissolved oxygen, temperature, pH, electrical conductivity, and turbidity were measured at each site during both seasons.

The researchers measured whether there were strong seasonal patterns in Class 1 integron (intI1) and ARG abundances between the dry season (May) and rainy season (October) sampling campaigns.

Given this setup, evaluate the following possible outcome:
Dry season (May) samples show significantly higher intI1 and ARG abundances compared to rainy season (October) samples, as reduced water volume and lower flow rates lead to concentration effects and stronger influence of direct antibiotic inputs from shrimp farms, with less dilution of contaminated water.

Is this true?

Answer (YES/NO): NO